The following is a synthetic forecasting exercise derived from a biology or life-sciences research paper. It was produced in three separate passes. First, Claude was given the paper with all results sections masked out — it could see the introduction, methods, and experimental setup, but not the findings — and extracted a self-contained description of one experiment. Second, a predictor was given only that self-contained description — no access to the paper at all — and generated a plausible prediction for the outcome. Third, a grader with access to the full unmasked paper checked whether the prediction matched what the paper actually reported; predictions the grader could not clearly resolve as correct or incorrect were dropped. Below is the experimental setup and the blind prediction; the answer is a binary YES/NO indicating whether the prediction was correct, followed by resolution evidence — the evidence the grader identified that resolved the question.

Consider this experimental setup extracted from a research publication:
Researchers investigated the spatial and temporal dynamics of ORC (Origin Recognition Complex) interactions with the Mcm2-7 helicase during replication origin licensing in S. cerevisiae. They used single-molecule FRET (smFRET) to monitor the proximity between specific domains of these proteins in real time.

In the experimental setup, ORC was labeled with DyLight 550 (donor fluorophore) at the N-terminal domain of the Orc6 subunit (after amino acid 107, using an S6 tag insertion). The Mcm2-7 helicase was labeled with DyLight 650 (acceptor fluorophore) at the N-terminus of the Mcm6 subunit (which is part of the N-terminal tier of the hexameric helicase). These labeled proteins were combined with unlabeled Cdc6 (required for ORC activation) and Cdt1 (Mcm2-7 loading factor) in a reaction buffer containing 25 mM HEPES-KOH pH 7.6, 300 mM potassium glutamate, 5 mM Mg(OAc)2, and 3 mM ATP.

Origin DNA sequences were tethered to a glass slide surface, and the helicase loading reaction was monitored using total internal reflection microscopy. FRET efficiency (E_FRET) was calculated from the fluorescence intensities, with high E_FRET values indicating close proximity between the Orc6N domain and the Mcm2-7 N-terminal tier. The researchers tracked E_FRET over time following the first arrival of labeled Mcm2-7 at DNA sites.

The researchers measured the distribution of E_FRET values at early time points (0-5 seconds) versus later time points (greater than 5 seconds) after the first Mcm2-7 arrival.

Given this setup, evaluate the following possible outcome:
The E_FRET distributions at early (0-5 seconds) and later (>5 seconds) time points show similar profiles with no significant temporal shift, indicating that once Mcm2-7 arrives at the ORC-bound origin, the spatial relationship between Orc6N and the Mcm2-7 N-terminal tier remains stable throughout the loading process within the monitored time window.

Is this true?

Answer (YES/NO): NO